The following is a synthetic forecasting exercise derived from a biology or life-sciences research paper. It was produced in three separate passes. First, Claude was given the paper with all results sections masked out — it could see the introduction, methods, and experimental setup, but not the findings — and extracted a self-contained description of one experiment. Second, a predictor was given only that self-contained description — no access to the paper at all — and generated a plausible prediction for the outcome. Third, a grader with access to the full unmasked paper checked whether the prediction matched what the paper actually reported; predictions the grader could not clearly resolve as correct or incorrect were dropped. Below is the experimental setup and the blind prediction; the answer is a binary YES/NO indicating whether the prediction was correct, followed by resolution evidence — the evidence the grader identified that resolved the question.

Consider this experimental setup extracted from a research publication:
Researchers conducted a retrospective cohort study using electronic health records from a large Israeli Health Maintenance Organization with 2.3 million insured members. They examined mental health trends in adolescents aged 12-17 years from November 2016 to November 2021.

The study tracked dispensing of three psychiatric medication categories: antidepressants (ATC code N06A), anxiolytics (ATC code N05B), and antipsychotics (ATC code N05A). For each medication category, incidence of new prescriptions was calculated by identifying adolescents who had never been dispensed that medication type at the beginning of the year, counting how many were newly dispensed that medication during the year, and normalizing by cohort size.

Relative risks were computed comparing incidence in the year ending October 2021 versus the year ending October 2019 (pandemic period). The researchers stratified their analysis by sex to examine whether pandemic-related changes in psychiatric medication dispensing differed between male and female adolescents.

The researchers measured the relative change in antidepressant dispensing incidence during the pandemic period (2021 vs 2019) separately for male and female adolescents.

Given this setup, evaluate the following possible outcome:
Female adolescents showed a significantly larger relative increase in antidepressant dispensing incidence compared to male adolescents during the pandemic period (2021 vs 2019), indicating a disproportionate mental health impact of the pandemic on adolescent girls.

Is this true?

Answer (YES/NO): YES